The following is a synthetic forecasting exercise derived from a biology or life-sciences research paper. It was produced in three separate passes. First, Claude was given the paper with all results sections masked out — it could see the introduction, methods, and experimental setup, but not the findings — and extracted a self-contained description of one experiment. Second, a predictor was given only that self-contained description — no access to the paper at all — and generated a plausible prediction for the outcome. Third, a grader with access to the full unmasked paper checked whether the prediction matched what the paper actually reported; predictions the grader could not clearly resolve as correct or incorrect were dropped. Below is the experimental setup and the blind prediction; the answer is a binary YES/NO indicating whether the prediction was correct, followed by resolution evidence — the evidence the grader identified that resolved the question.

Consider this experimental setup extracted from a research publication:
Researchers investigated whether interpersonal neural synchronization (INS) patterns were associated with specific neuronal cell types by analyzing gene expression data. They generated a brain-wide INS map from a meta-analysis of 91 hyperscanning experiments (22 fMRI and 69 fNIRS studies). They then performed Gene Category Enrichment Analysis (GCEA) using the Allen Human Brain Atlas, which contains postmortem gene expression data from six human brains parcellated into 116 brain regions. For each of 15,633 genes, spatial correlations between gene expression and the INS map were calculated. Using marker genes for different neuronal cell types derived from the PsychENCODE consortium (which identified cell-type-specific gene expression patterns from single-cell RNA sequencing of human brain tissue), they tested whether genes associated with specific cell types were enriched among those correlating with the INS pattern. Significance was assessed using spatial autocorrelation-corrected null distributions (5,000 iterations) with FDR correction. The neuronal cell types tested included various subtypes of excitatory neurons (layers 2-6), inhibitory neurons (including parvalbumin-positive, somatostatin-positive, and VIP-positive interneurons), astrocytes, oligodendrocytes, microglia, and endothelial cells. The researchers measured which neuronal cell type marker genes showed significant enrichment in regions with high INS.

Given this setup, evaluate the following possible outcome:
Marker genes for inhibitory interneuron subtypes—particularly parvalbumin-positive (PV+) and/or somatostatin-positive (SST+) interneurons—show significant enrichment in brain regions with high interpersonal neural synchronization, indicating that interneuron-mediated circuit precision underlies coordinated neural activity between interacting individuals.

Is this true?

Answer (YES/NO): YES